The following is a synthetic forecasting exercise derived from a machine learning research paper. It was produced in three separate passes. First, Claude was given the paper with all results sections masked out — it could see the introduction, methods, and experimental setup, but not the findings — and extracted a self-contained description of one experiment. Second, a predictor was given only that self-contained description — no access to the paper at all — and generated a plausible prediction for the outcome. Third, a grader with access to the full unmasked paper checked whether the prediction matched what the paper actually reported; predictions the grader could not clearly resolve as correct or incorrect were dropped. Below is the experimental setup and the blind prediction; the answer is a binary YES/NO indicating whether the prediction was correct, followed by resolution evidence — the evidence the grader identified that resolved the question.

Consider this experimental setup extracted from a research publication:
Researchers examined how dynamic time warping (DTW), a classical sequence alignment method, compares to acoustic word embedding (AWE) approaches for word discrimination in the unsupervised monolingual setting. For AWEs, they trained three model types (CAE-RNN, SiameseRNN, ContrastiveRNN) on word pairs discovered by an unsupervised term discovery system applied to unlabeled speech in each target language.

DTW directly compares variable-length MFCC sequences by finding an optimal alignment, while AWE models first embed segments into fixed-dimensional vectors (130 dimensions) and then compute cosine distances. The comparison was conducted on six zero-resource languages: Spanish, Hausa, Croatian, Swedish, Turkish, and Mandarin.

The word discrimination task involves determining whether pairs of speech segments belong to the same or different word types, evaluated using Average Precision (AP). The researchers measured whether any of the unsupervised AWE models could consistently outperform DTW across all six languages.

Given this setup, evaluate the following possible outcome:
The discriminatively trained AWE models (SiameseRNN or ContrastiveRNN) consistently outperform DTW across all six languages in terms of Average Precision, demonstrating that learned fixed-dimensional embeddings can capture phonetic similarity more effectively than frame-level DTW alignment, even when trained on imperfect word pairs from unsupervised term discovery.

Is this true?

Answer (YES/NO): NO